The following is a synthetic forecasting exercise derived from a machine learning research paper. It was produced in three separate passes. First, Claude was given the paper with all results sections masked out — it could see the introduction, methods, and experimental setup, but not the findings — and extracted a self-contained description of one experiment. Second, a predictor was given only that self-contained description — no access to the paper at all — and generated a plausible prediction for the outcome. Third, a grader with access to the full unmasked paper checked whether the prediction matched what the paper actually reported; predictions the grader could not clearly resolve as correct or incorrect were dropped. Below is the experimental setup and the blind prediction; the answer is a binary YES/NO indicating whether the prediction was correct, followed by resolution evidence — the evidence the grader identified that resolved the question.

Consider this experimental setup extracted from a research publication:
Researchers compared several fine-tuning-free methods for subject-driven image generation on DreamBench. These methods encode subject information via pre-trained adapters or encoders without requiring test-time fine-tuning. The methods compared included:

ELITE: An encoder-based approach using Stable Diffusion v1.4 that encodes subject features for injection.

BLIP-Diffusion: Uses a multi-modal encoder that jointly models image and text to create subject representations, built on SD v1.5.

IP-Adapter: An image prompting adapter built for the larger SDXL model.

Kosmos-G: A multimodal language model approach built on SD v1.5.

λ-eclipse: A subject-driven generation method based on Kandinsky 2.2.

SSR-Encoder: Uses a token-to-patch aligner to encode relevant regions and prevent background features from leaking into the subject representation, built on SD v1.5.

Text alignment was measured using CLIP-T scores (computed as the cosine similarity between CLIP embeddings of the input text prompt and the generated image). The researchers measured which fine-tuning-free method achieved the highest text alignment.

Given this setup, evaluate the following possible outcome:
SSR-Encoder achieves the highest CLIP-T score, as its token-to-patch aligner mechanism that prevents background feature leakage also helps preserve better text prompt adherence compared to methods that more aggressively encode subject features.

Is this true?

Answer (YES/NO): YES